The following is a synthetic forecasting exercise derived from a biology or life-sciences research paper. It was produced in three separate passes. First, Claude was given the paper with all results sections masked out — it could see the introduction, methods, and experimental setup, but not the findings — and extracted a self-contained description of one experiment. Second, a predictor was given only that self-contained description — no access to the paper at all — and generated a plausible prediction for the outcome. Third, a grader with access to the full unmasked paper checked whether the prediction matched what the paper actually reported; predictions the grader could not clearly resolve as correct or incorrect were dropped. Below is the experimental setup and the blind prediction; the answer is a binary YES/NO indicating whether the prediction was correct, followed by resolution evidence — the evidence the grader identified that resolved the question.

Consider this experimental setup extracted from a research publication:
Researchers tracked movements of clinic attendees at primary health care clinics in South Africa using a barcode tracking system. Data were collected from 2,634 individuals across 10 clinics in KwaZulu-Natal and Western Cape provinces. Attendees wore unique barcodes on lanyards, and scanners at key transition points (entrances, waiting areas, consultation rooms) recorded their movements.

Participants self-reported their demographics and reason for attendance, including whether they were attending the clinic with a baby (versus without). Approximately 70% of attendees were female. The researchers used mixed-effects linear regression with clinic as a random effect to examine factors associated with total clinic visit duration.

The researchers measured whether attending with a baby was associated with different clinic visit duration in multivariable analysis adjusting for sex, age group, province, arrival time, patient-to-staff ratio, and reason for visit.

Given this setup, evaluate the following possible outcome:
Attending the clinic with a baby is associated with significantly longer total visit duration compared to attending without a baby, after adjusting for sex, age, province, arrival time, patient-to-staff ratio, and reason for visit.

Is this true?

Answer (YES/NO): YES